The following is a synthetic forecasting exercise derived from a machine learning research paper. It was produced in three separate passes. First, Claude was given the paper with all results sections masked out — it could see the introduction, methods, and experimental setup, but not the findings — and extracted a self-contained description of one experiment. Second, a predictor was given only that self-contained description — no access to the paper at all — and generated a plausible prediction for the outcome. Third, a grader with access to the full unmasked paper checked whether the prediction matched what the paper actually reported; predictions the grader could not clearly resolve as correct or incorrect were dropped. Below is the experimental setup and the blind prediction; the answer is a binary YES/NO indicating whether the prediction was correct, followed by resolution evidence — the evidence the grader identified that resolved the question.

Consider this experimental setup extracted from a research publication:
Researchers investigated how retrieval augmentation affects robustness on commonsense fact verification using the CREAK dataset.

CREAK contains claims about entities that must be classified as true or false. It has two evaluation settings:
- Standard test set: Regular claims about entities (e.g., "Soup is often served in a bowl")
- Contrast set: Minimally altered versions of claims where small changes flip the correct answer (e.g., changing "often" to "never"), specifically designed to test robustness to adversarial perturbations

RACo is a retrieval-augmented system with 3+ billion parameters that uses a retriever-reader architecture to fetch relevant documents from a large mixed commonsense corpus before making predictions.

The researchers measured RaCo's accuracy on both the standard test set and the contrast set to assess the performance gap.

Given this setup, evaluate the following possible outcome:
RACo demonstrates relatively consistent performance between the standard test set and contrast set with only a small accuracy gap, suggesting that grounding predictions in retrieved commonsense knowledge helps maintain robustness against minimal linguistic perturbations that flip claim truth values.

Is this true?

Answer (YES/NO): NO